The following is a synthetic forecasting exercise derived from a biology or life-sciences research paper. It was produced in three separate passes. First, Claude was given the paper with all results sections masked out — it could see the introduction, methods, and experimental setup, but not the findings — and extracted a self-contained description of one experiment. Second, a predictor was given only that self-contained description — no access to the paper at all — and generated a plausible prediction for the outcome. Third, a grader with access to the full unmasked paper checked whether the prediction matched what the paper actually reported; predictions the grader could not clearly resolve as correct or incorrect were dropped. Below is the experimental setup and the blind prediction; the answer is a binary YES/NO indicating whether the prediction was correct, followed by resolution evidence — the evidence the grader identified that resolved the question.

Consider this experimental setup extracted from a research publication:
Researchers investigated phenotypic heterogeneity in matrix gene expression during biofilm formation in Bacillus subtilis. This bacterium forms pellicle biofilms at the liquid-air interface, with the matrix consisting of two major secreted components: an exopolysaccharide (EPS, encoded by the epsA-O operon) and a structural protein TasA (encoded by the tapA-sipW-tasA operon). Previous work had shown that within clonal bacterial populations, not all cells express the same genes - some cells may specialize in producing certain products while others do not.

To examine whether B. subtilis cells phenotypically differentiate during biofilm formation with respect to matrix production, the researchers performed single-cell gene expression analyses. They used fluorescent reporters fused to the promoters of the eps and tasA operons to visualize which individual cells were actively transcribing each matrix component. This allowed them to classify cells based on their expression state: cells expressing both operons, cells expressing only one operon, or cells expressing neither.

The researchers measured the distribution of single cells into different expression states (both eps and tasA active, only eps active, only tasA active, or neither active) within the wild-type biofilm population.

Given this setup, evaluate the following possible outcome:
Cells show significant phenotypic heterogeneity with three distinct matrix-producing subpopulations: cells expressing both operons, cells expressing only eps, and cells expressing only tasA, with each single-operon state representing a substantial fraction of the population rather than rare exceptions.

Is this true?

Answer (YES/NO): NO